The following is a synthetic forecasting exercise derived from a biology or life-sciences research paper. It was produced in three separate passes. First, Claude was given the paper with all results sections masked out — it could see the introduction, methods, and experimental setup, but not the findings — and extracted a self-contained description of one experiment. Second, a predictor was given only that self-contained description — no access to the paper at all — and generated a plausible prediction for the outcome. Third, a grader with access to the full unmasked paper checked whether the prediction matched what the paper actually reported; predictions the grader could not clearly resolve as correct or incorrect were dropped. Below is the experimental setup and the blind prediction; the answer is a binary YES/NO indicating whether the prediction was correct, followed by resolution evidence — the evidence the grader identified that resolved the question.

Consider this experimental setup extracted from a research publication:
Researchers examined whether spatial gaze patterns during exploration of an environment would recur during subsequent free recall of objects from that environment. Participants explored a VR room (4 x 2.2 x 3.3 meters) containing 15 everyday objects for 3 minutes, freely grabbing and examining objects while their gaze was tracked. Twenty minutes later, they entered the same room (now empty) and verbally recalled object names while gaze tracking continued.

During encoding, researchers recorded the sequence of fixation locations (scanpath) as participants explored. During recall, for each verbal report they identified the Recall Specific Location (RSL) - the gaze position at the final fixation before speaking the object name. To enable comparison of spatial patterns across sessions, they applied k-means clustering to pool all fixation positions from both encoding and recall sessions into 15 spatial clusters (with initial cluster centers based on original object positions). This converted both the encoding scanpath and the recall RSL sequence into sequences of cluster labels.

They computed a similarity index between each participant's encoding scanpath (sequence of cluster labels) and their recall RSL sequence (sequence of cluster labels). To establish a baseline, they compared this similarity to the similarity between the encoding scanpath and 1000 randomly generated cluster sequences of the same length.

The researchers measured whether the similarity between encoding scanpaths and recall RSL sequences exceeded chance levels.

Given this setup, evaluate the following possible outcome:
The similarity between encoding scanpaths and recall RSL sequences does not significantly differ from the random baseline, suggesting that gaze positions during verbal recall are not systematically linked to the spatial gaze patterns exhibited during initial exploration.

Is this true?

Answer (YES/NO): NO